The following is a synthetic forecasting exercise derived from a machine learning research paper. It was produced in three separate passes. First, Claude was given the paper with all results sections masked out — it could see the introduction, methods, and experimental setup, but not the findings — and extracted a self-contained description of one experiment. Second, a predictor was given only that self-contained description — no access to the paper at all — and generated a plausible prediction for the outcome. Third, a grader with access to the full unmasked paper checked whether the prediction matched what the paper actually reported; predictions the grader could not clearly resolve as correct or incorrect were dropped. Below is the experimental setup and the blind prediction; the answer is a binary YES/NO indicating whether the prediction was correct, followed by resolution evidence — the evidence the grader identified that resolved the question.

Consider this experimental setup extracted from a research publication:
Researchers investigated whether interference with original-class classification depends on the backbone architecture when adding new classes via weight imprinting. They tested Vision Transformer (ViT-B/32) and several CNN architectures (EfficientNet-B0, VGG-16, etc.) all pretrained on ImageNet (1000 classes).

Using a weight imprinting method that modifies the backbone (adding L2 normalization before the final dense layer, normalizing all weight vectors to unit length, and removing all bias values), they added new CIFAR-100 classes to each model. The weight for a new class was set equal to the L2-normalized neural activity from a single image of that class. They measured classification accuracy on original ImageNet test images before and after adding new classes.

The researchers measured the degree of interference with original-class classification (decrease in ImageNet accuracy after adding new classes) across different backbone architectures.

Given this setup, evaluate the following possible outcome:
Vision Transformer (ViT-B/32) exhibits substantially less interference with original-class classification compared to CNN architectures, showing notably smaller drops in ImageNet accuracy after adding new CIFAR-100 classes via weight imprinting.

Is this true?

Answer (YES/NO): YES